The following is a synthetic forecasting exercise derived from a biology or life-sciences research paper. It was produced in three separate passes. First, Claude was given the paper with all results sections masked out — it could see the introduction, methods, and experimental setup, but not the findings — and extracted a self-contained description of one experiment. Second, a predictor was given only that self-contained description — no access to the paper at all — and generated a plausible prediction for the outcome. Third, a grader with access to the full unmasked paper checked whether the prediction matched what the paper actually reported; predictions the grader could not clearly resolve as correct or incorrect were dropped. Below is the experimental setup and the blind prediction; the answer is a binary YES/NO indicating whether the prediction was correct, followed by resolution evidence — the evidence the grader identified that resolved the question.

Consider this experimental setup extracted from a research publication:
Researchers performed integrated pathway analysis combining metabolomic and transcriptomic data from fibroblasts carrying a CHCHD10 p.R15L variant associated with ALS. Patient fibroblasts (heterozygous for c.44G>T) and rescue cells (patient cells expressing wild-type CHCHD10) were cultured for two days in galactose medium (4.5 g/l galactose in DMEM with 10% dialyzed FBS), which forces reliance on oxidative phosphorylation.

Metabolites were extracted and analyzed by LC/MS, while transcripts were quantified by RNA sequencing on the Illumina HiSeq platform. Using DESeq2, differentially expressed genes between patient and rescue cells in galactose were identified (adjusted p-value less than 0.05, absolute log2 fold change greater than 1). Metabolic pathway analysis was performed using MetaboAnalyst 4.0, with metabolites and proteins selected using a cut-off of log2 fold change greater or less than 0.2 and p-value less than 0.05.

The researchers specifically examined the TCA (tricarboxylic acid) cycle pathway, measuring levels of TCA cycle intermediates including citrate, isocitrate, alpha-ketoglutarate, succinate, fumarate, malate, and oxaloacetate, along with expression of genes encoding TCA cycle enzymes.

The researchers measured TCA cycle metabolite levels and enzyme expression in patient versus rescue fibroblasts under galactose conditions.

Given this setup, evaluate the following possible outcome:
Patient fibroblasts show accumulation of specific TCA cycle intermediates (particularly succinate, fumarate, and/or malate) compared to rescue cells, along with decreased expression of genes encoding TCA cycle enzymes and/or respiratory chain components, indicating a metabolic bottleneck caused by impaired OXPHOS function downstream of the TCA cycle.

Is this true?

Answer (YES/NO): NO